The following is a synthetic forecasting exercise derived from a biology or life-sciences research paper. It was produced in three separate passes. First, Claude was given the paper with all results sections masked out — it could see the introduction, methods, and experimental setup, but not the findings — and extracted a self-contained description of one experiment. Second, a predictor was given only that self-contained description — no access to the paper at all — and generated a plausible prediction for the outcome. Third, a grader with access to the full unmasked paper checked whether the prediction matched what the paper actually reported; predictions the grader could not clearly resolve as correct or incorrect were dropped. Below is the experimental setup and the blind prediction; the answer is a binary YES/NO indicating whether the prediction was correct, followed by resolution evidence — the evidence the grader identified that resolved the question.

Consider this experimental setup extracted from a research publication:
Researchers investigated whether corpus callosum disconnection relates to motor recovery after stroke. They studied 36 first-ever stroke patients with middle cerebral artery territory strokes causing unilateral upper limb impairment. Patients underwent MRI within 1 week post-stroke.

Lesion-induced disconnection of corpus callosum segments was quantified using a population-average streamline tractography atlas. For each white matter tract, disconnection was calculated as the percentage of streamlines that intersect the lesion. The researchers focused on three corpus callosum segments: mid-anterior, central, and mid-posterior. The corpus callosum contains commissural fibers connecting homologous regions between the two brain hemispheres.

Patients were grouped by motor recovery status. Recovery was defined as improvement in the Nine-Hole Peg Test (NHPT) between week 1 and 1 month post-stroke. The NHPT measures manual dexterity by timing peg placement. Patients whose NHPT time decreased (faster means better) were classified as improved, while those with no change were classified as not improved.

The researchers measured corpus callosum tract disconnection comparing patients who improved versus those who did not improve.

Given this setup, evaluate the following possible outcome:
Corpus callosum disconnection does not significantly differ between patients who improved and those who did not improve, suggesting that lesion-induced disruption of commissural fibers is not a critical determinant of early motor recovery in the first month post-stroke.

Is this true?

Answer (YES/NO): NO